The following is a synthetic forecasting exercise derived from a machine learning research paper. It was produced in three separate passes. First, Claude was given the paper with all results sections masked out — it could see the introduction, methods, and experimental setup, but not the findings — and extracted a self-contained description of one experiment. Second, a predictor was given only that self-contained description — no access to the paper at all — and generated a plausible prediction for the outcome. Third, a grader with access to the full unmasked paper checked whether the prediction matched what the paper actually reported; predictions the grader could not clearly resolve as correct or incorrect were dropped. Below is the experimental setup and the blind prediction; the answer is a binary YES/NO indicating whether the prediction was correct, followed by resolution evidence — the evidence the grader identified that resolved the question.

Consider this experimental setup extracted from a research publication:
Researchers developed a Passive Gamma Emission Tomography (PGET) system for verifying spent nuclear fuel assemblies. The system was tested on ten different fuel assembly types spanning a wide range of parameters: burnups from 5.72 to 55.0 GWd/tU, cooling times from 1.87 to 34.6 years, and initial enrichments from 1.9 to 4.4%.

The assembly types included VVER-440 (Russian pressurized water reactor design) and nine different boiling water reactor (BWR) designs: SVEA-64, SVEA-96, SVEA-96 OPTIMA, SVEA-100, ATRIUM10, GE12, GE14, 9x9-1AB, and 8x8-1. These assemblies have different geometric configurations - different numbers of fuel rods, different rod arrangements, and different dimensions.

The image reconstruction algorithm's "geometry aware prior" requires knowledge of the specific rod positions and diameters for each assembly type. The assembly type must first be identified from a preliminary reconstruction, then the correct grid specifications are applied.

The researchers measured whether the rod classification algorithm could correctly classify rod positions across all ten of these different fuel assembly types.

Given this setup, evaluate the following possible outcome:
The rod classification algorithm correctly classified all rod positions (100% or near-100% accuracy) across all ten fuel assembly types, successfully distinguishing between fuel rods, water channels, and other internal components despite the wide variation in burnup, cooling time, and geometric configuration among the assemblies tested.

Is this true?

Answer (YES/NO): YES